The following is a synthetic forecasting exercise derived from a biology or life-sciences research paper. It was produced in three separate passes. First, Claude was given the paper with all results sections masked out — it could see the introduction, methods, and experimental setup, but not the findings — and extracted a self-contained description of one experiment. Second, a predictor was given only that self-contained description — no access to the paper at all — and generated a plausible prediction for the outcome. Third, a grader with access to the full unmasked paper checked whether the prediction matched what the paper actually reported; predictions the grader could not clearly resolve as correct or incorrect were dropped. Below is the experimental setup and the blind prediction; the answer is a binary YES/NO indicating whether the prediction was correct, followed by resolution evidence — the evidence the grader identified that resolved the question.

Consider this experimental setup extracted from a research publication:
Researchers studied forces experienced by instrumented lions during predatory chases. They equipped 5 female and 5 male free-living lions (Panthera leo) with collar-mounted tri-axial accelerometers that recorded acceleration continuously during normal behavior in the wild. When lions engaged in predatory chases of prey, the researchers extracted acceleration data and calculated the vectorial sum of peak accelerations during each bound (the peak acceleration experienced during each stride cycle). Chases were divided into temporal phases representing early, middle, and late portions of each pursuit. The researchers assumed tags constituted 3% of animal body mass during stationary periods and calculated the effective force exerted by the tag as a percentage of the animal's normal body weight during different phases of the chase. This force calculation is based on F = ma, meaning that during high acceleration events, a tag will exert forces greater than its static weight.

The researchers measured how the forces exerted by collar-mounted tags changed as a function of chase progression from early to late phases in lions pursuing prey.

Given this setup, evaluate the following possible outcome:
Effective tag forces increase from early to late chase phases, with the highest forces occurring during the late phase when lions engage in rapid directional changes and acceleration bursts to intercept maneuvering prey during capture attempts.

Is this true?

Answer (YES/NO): NO